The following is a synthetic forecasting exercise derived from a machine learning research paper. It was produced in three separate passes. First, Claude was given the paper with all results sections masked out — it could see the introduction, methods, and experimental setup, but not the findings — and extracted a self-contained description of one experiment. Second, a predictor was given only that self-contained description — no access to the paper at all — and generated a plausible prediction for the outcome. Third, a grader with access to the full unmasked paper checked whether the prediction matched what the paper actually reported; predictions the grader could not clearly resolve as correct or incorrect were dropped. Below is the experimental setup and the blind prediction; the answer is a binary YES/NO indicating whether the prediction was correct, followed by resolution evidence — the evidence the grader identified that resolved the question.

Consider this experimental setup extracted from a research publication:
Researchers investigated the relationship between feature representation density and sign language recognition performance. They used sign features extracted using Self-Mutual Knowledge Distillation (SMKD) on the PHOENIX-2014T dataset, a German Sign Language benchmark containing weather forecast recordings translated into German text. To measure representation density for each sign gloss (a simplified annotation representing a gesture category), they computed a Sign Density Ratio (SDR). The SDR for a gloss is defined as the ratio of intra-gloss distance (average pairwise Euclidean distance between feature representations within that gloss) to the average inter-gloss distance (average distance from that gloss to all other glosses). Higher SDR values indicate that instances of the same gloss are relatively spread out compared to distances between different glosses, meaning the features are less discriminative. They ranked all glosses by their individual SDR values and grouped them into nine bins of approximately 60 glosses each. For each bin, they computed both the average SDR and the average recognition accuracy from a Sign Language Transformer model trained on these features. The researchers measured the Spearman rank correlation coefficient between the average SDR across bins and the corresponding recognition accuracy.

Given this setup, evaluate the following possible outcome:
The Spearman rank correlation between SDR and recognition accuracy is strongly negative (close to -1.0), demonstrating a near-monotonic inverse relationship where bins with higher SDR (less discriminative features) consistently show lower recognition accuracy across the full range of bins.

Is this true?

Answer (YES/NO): NO